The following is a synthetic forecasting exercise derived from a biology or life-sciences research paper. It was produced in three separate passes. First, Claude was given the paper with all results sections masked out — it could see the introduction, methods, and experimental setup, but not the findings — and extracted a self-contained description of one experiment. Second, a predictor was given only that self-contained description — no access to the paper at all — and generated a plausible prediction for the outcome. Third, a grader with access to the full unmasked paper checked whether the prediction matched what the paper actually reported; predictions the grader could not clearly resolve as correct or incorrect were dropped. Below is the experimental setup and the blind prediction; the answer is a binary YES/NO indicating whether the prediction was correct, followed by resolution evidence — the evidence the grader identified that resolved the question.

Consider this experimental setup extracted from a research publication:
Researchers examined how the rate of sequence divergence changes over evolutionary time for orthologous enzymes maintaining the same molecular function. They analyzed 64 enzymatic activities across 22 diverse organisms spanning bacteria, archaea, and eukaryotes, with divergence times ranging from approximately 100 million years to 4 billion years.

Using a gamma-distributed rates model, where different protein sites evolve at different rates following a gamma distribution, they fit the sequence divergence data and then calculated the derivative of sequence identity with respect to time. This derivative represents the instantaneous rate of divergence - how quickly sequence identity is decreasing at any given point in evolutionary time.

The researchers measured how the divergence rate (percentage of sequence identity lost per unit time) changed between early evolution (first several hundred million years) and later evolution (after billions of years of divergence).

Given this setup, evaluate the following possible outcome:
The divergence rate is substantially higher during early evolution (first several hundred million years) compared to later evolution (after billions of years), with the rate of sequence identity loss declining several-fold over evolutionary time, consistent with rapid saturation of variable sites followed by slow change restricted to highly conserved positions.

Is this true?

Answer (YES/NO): YES